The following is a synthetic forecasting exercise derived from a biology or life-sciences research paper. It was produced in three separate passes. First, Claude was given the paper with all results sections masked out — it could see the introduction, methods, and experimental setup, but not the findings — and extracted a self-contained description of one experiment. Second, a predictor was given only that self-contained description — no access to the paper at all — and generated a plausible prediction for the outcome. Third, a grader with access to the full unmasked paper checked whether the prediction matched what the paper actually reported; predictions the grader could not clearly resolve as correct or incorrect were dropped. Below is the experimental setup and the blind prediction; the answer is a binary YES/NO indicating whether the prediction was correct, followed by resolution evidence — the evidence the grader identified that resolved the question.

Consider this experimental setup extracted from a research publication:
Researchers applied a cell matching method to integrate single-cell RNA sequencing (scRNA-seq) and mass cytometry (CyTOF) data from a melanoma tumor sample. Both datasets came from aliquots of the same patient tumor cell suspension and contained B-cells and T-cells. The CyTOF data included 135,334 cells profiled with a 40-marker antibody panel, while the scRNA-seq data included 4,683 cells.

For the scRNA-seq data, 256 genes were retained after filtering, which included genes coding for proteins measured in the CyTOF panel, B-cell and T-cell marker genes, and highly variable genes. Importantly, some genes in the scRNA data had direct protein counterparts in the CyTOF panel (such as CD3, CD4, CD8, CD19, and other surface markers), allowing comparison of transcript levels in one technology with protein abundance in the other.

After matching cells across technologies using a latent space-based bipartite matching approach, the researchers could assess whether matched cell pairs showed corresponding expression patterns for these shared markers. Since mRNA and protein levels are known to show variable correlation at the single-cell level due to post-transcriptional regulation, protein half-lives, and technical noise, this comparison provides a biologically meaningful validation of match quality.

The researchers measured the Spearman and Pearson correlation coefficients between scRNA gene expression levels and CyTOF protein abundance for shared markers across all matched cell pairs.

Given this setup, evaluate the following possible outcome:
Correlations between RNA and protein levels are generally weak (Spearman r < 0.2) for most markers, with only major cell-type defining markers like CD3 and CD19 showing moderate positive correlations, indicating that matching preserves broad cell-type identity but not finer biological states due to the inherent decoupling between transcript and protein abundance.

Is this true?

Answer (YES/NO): NO